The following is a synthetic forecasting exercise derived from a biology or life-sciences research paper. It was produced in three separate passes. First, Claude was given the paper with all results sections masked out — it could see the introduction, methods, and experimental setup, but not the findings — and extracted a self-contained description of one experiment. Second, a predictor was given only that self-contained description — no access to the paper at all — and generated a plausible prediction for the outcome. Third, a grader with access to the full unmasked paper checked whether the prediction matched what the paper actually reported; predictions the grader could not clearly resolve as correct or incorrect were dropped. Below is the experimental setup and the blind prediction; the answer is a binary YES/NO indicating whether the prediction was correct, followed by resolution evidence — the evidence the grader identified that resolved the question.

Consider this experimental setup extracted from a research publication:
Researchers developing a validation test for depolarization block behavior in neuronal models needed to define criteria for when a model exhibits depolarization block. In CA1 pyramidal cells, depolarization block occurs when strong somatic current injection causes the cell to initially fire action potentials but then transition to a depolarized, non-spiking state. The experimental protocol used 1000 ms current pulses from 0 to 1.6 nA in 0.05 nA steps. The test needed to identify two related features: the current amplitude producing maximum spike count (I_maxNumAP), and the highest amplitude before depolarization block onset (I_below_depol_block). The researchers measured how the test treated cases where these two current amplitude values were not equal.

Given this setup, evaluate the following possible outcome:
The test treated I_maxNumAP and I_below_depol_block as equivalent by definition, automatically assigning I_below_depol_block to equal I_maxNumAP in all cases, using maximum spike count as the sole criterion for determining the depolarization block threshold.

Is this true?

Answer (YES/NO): NO